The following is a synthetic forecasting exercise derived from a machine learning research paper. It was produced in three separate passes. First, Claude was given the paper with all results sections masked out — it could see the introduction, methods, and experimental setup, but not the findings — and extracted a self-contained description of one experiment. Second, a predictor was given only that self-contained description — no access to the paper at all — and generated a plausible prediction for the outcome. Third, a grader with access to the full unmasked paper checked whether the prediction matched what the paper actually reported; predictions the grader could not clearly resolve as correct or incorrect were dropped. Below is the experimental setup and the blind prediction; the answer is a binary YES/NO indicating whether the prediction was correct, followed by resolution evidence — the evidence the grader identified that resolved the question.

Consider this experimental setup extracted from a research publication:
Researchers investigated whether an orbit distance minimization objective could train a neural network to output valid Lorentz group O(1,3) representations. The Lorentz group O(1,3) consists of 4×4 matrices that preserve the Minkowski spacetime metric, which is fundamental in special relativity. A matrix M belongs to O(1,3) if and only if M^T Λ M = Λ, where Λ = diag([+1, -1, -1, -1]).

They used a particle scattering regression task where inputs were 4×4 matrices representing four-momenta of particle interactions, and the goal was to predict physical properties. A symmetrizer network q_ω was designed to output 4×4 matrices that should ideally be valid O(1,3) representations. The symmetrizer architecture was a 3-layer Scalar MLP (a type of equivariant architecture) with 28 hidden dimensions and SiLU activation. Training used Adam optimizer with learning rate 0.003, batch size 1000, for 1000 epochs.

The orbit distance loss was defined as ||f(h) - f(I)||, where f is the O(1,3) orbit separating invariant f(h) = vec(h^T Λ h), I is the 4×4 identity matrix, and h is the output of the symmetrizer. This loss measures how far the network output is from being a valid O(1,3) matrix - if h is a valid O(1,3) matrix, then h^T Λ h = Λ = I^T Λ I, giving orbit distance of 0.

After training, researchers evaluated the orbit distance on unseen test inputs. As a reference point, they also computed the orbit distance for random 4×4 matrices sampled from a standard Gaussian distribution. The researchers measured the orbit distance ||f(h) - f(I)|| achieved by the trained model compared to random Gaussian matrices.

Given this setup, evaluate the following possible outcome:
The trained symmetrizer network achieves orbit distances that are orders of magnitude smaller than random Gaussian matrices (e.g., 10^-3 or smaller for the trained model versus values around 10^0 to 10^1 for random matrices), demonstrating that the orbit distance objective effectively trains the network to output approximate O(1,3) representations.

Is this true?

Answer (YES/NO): NO